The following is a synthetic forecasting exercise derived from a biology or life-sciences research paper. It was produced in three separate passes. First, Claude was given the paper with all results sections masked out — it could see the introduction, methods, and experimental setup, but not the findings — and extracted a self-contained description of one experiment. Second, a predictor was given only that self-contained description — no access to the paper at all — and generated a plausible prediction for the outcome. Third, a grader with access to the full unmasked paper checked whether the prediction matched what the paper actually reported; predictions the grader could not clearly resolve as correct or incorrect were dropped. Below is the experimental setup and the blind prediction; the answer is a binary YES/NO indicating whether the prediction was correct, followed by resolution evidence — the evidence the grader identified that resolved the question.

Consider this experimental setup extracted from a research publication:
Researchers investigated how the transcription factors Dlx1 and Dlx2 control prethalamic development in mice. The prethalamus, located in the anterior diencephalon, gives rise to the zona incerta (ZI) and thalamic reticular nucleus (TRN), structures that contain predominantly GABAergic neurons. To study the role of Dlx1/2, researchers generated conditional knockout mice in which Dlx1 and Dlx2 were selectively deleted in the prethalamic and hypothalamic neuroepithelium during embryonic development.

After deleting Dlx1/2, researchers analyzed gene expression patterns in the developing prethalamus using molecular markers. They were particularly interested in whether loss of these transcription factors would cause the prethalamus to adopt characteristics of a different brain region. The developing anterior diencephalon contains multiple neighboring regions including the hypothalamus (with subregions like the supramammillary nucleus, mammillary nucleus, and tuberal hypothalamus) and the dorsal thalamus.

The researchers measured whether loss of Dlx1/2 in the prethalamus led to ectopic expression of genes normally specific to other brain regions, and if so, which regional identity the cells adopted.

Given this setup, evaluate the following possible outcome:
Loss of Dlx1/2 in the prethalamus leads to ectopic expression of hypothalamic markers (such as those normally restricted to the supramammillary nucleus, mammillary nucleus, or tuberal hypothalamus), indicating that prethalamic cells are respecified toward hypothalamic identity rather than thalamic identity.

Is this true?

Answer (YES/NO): YES